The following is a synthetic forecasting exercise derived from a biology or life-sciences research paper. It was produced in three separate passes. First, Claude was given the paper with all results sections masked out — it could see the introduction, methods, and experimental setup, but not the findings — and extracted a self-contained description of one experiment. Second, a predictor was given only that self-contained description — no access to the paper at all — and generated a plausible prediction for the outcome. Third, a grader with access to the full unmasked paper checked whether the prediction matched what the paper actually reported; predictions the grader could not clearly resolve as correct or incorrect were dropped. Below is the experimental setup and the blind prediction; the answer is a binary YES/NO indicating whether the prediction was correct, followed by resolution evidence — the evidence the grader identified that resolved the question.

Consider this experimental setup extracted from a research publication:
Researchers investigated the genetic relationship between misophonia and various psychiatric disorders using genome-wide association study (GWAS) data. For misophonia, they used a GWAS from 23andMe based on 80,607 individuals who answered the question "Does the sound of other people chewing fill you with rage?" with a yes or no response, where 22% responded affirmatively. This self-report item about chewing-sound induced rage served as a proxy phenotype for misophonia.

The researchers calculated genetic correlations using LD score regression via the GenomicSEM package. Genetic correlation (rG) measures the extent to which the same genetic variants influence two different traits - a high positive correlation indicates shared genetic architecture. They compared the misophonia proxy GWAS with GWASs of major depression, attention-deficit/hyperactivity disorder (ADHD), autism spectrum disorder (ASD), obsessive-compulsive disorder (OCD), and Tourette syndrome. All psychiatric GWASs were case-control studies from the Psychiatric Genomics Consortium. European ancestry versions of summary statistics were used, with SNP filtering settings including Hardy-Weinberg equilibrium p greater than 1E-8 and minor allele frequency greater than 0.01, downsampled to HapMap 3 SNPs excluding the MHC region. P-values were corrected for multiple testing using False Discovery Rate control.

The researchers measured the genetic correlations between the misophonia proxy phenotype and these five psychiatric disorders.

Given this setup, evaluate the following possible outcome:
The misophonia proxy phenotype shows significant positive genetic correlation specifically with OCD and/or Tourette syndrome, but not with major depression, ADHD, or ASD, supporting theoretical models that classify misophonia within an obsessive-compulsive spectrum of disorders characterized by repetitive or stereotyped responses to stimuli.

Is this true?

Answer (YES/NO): NO